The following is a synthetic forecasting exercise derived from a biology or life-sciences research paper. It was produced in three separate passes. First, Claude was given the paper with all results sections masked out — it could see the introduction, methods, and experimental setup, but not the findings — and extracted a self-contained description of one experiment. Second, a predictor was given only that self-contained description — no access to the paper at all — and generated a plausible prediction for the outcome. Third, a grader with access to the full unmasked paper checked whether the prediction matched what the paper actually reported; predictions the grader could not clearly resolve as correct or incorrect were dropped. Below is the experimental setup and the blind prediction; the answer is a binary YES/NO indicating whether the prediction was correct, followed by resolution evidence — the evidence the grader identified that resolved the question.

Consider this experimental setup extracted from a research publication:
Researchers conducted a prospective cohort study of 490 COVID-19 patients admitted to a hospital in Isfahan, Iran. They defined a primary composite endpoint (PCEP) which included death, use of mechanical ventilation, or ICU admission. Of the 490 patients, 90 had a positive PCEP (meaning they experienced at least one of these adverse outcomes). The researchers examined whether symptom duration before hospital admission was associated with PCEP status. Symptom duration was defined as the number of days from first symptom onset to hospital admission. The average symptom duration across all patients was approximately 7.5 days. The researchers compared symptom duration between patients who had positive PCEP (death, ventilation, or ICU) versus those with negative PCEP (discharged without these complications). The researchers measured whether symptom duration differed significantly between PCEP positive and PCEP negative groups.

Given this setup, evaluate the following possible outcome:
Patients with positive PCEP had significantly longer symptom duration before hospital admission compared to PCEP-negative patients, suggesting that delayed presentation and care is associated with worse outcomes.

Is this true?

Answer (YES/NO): NO